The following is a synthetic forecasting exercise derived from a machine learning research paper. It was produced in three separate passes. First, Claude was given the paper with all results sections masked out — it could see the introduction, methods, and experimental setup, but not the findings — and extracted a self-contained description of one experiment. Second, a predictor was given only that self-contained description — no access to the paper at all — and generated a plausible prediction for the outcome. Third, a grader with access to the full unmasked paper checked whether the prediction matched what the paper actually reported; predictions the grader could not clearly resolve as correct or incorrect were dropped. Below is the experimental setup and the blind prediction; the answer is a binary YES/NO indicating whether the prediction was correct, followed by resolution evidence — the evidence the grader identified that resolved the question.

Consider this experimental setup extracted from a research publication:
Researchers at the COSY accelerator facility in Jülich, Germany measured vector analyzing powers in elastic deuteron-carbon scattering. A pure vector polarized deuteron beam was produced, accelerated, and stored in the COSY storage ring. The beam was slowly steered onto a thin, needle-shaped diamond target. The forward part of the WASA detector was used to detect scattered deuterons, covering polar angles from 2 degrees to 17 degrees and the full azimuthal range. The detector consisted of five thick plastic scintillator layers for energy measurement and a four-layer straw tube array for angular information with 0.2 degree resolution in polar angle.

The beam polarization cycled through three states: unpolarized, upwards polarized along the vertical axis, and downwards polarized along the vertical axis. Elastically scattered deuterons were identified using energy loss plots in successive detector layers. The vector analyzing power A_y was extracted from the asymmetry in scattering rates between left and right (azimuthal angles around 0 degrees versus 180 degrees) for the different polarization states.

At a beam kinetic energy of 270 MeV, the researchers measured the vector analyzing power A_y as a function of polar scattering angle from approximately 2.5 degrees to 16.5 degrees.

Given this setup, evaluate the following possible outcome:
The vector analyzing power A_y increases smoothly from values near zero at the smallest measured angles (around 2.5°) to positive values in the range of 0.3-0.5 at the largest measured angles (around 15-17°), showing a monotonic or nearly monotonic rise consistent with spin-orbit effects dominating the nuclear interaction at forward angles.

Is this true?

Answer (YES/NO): NO